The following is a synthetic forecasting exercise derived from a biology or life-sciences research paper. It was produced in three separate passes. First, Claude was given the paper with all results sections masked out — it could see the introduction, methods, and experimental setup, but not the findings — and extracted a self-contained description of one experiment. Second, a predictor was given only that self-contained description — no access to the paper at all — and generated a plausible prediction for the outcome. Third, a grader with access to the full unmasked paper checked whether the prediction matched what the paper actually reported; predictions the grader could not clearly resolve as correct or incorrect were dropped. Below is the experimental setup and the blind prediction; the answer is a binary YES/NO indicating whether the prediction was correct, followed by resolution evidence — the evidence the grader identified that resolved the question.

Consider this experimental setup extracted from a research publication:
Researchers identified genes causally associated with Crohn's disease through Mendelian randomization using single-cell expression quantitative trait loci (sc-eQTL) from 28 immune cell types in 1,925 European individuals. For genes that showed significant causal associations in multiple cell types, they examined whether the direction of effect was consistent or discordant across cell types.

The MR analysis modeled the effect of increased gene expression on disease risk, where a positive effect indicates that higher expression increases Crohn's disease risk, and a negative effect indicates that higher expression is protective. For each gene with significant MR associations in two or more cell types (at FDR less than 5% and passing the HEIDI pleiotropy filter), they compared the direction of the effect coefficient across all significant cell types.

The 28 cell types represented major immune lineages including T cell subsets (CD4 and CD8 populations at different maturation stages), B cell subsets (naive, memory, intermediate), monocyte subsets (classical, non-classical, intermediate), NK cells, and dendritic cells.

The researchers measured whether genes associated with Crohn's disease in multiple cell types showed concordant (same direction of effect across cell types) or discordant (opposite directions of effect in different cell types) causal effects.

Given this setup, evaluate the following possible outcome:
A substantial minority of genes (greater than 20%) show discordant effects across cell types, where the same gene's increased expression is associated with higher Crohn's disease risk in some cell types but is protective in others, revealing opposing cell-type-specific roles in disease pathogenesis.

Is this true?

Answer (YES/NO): NO